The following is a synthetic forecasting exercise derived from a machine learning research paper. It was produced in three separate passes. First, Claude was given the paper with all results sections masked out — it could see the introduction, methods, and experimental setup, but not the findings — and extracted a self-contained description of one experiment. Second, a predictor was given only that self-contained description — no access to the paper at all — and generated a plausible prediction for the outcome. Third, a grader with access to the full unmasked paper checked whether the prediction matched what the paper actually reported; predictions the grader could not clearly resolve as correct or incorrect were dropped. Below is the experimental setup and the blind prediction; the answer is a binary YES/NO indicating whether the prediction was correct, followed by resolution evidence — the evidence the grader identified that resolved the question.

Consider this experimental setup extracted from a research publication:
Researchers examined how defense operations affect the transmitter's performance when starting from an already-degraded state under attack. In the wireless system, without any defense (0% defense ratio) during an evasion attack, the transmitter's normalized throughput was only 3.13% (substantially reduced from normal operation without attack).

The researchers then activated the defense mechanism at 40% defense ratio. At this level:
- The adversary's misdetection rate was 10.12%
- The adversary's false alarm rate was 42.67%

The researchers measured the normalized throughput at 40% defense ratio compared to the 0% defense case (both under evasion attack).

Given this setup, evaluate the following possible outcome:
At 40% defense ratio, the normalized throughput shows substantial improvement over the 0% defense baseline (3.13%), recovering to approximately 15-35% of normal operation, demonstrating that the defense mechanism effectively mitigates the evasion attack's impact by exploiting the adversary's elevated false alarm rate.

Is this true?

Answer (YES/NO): NO